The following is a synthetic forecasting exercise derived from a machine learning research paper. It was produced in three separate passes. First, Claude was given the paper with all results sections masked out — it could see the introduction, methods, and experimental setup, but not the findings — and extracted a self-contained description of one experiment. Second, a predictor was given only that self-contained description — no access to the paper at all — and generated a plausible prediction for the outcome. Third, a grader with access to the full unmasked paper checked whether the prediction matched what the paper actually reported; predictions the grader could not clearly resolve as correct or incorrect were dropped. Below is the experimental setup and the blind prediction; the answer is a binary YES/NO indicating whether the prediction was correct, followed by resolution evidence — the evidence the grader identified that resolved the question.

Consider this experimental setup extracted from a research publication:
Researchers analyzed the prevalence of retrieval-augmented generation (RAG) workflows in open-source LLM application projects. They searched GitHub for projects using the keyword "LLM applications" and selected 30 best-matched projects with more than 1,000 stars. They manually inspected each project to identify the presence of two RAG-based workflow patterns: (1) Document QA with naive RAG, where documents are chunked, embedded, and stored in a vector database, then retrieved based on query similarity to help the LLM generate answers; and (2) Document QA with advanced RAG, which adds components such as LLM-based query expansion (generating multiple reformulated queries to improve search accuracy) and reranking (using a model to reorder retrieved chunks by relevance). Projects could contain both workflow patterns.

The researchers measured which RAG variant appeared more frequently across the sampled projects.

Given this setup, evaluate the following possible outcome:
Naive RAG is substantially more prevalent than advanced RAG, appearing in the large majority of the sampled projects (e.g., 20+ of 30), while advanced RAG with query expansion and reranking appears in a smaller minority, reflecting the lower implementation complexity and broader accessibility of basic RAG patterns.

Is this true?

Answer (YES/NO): NO